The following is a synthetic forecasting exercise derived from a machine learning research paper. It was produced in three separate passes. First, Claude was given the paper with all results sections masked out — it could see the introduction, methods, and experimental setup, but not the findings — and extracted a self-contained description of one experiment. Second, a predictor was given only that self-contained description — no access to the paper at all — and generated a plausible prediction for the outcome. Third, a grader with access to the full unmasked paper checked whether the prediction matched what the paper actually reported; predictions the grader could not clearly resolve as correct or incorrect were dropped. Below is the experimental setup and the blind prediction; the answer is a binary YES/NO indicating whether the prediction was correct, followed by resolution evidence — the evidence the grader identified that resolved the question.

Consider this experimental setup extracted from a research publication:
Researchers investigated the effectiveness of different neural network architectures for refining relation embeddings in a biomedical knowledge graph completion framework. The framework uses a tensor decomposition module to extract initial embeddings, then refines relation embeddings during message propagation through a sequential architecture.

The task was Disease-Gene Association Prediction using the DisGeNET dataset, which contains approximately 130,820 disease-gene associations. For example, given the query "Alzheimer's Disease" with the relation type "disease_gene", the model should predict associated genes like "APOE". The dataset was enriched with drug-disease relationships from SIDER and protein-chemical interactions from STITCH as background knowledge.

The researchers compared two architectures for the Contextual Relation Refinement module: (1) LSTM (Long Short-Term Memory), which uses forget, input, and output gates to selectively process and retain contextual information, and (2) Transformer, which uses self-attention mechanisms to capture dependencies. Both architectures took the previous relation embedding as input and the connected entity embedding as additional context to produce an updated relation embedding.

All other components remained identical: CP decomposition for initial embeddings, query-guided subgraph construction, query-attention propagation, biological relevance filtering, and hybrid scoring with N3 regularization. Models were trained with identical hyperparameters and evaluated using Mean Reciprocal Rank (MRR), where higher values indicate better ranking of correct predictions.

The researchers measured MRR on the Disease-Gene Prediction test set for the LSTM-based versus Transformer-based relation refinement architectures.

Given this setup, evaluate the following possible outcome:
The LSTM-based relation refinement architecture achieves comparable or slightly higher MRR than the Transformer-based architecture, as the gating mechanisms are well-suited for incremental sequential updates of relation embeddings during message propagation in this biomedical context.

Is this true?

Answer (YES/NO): NO